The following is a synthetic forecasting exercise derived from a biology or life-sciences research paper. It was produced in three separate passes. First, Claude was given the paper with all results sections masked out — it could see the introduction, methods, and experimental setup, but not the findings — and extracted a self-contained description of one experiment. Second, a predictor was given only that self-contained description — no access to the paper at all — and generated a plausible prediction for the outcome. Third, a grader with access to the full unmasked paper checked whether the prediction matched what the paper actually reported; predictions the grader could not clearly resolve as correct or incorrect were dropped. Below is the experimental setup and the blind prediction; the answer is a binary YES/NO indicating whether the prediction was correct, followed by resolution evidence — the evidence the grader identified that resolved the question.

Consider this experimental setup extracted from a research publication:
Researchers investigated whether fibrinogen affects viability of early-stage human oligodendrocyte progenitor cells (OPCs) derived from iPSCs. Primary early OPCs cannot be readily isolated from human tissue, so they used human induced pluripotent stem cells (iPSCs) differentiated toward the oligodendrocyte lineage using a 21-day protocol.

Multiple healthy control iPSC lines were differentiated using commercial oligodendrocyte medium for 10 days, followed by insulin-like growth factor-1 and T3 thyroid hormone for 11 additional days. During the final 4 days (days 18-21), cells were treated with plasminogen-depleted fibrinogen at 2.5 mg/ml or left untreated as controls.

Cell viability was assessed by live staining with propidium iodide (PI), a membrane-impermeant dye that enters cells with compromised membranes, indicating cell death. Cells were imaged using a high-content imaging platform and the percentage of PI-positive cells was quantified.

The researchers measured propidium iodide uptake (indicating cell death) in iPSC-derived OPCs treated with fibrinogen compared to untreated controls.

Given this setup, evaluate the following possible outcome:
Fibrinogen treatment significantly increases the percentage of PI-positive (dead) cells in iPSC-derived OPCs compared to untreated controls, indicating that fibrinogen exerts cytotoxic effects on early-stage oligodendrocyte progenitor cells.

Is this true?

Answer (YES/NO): NO